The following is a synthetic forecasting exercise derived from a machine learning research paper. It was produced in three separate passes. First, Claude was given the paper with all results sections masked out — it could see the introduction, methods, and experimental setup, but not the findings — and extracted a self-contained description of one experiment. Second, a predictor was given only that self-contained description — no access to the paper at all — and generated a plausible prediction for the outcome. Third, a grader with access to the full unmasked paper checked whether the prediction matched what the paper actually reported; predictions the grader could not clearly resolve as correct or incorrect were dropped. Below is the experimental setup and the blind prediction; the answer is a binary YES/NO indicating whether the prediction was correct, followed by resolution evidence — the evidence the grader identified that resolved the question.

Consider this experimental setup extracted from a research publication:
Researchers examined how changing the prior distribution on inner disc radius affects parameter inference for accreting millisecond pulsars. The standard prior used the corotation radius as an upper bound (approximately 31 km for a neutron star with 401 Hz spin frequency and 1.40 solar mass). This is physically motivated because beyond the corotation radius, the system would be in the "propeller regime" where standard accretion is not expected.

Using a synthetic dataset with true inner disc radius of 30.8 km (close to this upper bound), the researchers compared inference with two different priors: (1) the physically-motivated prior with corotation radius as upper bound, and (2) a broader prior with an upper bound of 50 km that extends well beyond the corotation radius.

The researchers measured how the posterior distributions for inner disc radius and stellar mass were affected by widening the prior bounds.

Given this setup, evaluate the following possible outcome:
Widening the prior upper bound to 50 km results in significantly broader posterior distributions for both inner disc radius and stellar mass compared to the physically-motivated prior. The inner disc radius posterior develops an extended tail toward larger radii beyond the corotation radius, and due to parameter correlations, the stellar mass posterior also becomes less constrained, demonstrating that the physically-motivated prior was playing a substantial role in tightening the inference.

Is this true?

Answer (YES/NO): NO